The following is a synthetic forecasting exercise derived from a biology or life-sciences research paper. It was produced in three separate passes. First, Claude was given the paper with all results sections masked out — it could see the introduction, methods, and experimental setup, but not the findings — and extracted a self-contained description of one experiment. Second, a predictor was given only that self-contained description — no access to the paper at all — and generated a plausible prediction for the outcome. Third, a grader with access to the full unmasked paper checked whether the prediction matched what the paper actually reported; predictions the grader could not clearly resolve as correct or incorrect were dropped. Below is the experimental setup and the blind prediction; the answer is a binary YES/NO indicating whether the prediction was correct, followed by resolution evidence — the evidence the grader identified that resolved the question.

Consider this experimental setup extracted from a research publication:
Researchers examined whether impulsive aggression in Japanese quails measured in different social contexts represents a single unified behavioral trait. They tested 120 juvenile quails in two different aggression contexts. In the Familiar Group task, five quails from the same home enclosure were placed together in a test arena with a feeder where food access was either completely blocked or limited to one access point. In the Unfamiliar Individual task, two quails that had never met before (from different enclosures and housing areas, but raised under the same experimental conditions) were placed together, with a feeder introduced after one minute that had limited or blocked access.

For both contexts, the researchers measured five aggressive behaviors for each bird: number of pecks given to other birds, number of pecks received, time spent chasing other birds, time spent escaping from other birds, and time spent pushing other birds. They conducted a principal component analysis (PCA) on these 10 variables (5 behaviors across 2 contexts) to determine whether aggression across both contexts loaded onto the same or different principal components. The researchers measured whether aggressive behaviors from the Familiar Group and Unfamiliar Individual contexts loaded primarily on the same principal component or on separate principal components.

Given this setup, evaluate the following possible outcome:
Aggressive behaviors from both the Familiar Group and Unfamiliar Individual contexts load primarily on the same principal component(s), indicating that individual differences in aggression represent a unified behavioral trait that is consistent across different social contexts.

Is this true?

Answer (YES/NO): NO